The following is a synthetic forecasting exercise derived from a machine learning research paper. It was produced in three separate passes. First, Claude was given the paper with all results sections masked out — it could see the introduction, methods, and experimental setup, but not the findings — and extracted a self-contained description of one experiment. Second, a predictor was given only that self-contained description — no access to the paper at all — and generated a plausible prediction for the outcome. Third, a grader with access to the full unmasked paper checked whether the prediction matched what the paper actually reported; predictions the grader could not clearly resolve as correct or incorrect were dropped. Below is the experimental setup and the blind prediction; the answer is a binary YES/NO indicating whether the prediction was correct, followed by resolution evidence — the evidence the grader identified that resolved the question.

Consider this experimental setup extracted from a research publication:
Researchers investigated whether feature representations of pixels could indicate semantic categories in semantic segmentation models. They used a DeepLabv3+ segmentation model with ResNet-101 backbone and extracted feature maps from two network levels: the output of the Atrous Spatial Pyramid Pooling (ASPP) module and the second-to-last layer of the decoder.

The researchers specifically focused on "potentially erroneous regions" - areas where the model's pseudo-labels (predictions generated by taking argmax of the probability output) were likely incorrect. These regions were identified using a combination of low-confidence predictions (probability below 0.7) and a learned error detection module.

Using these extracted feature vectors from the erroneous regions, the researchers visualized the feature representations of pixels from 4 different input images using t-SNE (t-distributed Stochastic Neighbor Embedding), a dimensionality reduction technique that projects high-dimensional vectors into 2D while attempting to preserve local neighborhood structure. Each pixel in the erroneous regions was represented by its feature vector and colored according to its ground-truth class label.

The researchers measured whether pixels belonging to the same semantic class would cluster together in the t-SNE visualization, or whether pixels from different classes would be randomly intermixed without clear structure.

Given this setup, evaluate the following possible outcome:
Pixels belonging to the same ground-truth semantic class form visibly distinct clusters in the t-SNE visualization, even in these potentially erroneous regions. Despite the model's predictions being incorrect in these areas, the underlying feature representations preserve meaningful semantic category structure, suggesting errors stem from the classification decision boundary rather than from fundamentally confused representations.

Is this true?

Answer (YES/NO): YES